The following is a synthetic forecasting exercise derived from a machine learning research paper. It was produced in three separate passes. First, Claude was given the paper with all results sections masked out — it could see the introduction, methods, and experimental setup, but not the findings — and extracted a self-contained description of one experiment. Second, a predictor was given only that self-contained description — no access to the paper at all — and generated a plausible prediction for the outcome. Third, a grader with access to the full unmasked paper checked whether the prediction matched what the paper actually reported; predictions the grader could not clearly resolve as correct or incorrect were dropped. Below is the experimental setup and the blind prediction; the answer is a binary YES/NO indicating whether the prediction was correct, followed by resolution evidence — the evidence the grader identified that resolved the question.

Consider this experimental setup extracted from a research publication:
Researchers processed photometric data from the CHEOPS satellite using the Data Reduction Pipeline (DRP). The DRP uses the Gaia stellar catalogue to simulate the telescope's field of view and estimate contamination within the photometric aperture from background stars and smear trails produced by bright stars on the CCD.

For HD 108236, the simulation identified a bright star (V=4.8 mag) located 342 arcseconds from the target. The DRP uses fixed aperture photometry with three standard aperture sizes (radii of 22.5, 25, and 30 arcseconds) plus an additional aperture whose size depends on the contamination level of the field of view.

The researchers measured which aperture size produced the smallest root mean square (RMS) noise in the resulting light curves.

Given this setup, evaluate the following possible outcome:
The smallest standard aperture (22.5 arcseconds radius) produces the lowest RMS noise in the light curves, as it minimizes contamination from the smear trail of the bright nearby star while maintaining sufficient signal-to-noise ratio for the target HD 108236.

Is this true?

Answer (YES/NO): NO